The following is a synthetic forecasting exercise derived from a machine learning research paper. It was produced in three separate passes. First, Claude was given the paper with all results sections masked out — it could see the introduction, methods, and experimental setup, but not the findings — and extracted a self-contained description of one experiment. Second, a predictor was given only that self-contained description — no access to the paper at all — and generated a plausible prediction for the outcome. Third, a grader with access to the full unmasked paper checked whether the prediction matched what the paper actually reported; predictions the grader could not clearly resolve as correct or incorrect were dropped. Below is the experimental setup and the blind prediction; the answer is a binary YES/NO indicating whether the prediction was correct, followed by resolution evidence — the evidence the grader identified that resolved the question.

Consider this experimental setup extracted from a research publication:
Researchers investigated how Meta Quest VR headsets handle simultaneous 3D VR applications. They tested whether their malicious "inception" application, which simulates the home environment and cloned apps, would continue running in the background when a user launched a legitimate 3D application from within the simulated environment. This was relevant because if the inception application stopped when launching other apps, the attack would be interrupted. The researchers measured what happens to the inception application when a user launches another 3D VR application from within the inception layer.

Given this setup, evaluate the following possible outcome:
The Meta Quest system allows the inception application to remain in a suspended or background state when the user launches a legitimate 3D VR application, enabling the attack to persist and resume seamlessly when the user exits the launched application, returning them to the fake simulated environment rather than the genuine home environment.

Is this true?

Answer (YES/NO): NO